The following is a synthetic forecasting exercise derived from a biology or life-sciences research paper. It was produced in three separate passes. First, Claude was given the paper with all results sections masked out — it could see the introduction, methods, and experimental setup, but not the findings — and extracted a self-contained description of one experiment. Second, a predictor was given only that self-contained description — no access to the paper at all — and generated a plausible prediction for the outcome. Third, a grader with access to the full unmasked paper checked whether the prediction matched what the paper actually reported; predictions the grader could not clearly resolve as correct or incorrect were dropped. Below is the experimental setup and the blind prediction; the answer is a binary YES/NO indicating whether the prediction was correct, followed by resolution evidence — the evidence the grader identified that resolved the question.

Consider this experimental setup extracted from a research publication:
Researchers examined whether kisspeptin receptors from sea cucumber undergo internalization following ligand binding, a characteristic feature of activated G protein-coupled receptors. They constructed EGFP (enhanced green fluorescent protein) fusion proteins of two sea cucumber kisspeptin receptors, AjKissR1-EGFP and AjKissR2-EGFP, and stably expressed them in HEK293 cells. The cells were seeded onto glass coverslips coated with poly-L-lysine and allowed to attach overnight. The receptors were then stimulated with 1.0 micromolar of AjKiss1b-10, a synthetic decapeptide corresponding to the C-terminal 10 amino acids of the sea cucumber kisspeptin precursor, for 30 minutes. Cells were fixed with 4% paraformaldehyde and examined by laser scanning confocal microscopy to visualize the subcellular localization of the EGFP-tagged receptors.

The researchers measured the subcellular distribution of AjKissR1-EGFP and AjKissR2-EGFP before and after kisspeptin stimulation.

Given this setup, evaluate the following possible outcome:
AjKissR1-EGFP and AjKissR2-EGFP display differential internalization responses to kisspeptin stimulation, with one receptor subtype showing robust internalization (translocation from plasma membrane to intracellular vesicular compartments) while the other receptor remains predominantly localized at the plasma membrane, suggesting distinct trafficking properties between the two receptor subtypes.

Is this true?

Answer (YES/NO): NO